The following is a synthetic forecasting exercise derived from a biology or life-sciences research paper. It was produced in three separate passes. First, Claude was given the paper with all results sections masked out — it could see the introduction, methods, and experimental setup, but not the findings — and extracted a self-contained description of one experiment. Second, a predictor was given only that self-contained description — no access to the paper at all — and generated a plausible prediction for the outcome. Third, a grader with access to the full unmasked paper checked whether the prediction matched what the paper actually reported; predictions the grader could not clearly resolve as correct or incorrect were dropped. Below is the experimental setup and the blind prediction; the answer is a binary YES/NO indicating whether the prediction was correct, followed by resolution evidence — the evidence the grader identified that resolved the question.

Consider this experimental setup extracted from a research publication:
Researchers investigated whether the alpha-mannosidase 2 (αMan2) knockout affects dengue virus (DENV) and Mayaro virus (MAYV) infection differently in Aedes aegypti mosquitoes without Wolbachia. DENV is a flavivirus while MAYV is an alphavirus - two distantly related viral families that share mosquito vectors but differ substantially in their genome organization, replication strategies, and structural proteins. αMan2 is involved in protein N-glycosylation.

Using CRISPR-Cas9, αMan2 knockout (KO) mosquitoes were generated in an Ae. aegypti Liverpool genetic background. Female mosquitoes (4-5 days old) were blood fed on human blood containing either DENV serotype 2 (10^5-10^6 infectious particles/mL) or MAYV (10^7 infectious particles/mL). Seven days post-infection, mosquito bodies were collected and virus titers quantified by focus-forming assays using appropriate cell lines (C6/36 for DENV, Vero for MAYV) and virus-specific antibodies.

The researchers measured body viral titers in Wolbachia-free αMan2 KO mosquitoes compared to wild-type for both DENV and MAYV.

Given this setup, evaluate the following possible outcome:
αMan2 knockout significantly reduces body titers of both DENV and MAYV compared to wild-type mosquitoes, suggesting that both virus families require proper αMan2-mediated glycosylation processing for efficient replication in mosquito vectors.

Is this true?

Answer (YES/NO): NO